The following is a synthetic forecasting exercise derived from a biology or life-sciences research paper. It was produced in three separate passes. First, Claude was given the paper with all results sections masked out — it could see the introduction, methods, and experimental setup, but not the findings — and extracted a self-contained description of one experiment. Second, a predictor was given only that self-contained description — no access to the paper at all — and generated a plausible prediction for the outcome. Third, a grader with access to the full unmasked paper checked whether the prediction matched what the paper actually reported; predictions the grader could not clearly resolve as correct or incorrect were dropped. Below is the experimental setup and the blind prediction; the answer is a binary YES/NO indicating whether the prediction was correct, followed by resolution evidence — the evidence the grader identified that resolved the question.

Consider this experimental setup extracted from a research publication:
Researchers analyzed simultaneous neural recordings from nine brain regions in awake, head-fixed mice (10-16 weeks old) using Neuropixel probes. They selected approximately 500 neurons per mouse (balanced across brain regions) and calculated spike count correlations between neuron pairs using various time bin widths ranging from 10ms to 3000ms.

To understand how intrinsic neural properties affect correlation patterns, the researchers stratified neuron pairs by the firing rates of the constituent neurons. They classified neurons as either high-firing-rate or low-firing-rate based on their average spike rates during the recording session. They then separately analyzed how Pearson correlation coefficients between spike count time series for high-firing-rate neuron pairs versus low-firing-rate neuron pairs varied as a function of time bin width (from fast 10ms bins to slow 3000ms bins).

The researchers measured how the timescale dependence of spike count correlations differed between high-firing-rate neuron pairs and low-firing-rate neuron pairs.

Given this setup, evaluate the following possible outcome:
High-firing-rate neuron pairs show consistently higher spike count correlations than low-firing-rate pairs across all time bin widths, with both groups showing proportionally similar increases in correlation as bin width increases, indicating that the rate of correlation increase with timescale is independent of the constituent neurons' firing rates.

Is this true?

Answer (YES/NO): NO